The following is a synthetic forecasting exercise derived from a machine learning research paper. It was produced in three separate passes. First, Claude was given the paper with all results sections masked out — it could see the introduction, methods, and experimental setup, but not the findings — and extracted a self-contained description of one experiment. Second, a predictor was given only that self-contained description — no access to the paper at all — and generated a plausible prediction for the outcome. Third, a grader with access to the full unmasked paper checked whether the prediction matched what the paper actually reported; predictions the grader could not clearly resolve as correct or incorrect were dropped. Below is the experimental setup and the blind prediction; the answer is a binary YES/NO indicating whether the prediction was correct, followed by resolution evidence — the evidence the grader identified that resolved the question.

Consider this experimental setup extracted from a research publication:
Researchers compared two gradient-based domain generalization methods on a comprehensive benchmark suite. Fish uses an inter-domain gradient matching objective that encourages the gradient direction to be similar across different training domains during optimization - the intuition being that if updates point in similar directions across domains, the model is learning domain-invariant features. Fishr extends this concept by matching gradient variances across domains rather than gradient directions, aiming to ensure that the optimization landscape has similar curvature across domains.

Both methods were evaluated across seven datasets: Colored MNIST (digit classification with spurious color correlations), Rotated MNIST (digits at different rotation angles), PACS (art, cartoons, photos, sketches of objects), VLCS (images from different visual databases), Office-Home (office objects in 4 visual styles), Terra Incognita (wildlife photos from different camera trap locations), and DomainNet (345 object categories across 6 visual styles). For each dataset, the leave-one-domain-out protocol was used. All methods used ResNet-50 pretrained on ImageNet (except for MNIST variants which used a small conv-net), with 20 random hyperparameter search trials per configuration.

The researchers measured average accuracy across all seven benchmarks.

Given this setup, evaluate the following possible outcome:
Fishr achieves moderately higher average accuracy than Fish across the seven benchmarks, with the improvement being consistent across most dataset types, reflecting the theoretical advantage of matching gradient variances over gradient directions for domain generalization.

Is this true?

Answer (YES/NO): NO